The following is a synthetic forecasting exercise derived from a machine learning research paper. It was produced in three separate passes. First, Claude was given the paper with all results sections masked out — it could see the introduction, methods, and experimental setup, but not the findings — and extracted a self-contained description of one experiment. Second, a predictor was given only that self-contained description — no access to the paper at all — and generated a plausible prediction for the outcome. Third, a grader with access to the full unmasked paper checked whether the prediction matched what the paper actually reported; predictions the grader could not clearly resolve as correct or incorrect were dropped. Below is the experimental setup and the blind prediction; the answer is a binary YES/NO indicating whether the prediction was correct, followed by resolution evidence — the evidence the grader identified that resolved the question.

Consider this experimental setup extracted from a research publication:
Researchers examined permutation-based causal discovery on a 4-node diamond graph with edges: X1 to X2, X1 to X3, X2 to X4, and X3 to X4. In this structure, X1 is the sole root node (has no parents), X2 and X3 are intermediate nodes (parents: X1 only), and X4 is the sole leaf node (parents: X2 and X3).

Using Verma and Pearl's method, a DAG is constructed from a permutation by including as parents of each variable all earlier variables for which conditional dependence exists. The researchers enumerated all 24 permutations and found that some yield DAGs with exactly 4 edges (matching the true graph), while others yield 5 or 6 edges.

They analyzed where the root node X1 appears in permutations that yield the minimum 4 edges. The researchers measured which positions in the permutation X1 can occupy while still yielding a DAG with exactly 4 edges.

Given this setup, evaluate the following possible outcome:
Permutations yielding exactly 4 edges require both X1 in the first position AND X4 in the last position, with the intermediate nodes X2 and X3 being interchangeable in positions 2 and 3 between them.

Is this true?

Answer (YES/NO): NO